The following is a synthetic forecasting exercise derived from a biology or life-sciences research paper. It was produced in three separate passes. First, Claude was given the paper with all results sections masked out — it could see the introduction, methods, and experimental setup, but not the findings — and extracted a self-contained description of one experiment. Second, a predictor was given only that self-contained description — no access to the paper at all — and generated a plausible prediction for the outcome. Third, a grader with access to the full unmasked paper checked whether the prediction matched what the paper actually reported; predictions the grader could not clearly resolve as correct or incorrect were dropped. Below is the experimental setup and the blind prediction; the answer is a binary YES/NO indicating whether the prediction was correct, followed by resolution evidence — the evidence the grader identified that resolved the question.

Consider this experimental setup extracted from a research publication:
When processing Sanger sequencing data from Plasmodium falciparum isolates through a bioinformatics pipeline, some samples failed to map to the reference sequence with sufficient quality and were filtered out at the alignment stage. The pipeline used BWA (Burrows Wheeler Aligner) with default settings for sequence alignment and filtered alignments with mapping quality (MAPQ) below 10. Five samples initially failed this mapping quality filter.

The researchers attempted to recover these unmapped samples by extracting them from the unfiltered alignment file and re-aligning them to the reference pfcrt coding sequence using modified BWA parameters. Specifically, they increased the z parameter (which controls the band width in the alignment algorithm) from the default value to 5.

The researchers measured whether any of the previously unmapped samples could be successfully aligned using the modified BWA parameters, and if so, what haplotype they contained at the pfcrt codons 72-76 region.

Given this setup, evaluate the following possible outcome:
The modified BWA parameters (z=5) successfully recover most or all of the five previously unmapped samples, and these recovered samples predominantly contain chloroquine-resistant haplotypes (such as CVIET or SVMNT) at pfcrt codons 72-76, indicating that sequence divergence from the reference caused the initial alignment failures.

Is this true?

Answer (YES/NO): NO